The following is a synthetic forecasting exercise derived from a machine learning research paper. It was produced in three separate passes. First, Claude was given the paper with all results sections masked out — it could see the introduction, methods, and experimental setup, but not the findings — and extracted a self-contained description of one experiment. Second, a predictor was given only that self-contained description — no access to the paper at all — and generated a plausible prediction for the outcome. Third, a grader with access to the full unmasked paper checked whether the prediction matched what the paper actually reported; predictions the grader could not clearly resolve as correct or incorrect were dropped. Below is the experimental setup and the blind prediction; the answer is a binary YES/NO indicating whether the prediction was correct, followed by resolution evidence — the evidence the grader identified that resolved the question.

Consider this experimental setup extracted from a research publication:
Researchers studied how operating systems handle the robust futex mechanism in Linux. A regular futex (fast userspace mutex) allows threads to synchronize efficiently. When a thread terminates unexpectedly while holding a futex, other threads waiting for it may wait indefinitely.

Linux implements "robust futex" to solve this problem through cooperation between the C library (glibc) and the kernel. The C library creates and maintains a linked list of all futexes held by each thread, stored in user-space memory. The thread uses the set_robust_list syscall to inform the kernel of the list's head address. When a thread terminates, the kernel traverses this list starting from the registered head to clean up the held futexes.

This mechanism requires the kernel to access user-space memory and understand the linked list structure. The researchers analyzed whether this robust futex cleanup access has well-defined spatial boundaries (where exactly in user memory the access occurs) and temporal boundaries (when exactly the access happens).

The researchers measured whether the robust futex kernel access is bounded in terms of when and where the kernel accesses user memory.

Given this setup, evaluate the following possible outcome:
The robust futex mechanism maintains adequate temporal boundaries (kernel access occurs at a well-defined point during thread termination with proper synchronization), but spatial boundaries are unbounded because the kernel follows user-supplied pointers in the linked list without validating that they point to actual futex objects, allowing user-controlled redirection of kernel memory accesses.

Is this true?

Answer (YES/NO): NO